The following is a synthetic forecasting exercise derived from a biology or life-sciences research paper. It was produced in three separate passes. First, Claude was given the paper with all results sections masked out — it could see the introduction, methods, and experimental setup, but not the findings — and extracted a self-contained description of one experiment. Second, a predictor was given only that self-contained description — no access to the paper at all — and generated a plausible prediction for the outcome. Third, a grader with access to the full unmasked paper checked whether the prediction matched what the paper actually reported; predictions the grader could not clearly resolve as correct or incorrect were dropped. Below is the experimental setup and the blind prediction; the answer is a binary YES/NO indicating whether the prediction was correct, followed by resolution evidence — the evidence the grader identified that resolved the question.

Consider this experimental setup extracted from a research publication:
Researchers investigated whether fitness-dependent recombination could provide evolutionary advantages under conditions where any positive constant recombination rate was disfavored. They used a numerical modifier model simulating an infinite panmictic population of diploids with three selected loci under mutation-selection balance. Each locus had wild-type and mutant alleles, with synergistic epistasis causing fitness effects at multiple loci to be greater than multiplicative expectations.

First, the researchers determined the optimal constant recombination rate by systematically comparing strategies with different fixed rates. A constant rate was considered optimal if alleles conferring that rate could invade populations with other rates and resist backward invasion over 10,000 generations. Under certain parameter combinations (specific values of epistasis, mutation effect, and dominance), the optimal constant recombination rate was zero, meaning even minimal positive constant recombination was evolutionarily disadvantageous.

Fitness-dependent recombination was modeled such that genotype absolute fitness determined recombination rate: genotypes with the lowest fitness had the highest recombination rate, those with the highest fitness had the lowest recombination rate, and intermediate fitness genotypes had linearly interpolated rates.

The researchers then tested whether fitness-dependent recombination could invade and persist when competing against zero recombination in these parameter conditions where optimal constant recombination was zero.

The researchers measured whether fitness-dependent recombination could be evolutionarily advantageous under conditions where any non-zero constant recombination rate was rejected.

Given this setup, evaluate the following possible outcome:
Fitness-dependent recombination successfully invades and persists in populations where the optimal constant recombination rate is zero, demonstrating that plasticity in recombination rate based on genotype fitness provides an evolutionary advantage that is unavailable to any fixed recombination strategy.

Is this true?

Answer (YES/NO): YES